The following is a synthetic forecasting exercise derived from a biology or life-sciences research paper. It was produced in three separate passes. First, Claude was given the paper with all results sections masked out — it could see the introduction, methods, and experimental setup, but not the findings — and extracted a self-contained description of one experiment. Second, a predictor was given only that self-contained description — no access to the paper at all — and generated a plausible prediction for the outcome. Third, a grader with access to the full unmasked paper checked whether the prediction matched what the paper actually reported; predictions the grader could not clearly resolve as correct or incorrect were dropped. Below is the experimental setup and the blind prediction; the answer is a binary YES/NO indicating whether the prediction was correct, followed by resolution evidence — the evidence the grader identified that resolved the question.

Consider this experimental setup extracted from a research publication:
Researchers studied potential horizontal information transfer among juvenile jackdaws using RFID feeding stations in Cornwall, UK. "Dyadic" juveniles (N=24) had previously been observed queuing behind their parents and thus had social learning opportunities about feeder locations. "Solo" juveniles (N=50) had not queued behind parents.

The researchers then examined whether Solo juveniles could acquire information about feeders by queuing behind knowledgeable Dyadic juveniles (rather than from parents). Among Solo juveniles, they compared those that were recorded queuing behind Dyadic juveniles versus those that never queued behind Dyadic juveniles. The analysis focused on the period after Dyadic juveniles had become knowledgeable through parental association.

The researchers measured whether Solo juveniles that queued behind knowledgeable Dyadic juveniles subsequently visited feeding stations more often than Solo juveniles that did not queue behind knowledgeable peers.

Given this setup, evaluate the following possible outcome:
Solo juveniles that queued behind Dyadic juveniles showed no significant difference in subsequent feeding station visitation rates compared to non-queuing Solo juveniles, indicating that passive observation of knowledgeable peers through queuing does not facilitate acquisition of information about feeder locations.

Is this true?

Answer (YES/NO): NO